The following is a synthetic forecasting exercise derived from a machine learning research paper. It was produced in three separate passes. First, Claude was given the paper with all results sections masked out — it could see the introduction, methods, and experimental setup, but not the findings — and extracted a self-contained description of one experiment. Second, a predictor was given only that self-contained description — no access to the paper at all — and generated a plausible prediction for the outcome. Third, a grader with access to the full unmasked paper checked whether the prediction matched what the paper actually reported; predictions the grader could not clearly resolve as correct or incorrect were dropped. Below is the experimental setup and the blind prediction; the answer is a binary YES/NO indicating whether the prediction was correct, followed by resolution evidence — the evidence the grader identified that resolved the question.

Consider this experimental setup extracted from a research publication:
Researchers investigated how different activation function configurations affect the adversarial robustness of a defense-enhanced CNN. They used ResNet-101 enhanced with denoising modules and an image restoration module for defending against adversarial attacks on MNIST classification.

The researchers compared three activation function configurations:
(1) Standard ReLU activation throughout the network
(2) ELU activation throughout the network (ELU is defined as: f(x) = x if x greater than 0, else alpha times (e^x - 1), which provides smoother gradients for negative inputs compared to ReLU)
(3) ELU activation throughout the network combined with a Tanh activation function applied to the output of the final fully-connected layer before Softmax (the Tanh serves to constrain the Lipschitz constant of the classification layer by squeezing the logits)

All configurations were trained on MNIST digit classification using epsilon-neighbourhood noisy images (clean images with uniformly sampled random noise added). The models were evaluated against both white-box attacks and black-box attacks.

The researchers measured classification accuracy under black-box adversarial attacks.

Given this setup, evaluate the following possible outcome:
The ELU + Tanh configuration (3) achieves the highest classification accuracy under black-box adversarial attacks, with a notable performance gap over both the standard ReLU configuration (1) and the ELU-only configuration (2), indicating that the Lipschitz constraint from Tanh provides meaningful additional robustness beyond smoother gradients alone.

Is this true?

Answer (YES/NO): YES